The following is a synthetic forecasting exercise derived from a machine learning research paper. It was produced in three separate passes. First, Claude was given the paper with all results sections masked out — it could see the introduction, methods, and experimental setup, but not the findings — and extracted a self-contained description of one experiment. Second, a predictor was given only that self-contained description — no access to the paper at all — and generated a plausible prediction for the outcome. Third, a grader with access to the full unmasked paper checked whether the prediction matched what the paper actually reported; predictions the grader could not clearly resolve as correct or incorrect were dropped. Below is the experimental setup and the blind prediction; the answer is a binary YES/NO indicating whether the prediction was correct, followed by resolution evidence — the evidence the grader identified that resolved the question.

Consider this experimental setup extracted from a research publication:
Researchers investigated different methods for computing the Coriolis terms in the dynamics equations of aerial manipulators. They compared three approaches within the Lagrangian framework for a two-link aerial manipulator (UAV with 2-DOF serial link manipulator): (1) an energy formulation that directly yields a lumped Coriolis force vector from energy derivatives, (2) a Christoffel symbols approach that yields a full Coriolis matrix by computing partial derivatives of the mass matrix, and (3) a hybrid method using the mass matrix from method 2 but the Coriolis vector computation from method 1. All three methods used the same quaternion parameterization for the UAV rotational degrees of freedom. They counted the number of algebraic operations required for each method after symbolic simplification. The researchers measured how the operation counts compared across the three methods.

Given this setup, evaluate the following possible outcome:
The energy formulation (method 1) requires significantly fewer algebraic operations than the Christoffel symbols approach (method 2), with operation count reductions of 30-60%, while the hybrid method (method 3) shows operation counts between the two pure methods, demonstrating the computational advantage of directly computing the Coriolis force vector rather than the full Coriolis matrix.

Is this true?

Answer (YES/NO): NO